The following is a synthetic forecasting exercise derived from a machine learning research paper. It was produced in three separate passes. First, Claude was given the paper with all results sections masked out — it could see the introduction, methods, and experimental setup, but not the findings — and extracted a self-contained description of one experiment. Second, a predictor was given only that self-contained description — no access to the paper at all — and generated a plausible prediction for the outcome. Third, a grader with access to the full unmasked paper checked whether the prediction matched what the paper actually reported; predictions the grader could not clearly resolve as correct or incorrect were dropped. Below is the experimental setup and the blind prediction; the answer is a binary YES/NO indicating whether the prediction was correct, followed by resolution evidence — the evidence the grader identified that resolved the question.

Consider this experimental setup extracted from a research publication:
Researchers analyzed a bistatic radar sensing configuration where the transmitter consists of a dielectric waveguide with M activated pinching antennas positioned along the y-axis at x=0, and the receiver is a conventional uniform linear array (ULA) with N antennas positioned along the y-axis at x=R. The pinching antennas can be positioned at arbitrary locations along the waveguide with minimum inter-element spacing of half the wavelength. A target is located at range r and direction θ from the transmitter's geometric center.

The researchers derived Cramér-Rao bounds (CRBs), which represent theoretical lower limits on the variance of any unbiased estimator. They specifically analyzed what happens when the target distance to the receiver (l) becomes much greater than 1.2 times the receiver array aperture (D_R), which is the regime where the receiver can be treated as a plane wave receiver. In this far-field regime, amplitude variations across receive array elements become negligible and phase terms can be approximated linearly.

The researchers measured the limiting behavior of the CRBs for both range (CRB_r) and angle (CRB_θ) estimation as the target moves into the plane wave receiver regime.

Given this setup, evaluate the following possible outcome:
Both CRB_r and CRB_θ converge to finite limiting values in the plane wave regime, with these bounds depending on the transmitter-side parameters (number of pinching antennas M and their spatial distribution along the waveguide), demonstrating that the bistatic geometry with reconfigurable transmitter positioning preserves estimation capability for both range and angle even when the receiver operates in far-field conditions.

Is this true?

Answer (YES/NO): NO